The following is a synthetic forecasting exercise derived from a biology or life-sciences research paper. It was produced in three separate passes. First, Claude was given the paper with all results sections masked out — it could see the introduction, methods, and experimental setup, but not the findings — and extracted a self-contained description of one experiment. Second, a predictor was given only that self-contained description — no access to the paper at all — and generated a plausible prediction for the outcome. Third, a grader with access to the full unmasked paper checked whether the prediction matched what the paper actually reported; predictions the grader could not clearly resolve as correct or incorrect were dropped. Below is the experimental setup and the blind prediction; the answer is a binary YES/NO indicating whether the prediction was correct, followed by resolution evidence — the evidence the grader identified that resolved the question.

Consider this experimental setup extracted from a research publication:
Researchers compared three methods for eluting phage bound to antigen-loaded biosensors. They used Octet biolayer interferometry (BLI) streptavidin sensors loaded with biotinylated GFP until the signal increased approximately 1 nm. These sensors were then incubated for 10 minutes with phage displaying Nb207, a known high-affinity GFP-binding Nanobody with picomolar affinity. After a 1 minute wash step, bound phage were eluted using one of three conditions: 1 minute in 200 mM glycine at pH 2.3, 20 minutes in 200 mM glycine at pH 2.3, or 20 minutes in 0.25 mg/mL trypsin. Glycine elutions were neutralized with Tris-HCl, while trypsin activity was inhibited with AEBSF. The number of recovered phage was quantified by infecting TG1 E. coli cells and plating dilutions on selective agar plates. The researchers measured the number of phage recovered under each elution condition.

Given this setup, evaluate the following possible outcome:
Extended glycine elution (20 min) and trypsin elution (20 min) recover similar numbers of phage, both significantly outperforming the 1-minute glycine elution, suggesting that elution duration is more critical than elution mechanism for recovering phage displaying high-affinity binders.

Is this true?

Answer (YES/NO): NO